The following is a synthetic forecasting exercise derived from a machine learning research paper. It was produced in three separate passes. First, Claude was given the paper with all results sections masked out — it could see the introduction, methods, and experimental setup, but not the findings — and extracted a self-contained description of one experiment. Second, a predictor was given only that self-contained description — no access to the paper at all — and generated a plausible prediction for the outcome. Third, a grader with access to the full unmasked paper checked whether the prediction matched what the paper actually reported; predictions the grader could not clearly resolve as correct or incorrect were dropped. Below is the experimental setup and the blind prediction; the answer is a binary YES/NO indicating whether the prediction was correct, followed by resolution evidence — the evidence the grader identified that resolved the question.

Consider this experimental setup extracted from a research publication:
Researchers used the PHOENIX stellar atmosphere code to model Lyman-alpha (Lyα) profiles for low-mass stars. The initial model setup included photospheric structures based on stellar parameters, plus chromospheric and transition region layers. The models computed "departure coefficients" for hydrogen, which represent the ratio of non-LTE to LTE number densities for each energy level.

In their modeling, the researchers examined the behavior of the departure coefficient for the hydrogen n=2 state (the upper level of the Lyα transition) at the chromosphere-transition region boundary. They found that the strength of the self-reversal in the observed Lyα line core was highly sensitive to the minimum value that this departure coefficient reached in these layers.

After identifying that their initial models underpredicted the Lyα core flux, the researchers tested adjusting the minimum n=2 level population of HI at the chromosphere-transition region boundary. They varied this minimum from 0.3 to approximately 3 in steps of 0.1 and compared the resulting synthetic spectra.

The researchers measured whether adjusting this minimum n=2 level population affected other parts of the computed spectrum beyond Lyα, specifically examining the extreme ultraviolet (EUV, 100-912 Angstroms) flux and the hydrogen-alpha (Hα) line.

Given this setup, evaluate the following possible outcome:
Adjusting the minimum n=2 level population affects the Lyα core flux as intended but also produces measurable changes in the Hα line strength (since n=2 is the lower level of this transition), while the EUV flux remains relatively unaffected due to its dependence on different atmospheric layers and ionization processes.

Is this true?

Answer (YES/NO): NO